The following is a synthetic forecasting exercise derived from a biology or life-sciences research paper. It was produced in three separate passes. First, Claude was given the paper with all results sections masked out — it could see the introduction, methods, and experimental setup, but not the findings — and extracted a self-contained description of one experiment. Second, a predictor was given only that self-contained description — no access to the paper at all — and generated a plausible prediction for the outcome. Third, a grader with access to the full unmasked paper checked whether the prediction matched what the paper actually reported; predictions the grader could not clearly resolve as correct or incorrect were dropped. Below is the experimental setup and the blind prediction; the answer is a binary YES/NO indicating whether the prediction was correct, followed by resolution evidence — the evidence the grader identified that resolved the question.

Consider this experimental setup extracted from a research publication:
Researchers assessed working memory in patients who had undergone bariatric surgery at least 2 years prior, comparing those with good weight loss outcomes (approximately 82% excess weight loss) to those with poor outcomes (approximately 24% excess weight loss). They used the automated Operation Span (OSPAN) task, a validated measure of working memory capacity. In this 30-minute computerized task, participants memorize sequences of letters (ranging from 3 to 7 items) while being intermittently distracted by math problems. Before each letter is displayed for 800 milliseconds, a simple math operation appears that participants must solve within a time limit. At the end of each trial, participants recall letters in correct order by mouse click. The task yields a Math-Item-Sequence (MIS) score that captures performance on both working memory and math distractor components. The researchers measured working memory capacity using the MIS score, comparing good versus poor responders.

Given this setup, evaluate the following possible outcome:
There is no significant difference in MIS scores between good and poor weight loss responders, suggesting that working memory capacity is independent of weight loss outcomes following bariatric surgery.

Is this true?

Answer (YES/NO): NO